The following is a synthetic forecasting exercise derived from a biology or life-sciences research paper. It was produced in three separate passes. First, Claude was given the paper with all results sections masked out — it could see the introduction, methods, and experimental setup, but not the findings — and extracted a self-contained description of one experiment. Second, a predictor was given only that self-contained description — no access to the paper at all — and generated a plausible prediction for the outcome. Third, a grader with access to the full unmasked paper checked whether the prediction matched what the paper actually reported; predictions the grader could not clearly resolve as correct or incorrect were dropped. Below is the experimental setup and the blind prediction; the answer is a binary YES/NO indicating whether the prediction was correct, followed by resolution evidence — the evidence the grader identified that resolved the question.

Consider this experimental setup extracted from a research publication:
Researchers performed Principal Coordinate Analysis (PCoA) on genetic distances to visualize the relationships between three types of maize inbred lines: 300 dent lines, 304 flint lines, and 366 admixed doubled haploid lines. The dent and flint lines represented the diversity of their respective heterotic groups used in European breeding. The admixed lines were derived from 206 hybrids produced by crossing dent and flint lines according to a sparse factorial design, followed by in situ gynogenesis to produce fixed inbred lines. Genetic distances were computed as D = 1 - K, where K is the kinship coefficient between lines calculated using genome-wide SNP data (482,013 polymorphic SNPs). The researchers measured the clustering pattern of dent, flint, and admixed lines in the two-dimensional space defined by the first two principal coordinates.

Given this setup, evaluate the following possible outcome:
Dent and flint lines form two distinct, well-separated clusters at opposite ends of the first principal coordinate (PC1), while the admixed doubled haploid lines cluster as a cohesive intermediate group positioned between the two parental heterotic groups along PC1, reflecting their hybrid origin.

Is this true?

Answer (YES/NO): NO